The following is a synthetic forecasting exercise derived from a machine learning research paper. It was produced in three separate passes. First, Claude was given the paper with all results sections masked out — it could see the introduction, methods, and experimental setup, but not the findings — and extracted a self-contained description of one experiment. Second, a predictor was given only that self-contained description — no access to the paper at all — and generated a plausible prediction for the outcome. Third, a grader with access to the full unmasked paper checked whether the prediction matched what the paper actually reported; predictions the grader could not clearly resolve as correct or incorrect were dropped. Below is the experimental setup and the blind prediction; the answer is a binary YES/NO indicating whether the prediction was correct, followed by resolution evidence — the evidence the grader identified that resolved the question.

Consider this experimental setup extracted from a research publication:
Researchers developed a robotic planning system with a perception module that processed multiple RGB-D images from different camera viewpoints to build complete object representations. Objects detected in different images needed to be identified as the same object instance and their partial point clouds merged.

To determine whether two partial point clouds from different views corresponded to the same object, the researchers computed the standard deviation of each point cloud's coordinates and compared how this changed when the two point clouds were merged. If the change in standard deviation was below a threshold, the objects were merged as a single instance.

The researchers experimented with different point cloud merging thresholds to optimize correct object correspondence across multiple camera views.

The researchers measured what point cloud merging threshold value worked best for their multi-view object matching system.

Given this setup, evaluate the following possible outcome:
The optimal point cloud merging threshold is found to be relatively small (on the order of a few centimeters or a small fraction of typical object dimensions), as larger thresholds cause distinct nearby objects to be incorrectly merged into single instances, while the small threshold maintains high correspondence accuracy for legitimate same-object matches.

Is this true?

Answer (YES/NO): YES